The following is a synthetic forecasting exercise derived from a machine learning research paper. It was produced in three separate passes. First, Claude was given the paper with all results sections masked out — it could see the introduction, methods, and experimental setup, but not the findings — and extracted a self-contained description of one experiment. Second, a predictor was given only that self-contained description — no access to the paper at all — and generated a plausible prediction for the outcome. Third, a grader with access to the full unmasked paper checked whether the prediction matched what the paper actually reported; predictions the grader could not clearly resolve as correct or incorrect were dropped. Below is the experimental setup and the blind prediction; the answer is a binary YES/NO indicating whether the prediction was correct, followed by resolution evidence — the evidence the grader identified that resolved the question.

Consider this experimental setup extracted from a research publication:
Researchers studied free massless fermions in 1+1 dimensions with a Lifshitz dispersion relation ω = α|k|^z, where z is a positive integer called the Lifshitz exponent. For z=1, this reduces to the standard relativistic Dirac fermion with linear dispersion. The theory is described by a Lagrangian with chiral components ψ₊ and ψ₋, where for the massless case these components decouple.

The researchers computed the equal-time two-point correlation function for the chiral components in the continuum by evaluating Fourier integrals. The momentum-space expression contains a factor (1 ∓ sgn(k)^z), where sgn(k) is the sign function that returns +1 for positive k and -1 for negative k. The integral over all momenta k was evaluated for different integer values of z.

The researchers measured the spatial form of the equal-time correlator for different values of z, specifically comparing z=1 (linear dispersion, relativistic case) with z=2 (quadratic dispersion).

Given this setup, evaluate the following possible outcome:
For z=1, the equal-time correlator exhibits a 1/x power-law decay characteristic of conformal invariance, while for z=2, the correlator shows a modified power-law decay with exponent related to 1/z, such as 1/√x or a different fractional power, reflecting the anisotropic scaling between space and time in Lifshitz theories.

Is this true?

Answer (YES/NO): NO